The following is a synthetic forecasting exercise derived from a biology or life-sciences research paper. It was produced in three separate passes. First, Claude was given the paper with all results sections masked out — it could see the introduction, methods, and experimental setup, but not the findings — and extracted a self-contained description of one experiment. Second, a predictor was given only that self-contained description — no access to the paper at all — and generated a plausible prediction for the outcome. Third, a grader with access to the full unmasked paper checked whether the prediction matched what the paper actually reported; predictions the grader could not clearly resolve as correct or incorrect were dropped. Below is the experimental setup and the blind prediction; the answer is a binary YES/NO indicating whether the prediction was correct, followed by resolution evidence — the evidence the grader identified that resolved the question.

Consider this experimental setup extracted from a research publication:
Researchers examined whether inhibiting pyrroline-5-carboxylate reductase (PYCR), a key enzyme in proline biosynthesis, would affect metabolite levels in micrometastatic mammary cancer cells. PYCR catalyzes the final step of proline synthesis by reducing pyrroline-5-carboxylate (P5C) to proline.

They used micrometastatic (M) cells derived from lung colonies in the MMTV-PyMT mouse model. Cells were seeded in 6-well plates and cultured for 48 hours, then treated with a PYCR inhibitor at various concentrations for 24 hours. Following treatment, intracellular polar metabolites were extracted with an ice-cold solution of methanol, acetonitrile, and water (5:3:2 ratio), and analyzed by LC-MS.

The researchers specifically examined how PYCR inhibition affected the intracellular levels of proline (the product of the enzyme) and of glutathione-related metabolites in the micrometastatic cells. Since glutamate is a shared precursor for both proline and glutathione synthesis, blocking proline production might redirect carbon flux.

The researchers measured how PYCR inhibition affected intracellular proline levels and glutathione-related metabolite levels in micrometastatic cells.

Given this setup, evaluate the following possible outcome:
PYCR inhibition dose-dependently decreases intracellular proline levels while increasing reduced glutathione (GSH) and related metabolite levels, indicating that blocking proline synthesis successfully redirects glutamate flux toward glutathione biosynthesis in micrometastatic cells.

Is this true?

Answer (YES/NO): YES